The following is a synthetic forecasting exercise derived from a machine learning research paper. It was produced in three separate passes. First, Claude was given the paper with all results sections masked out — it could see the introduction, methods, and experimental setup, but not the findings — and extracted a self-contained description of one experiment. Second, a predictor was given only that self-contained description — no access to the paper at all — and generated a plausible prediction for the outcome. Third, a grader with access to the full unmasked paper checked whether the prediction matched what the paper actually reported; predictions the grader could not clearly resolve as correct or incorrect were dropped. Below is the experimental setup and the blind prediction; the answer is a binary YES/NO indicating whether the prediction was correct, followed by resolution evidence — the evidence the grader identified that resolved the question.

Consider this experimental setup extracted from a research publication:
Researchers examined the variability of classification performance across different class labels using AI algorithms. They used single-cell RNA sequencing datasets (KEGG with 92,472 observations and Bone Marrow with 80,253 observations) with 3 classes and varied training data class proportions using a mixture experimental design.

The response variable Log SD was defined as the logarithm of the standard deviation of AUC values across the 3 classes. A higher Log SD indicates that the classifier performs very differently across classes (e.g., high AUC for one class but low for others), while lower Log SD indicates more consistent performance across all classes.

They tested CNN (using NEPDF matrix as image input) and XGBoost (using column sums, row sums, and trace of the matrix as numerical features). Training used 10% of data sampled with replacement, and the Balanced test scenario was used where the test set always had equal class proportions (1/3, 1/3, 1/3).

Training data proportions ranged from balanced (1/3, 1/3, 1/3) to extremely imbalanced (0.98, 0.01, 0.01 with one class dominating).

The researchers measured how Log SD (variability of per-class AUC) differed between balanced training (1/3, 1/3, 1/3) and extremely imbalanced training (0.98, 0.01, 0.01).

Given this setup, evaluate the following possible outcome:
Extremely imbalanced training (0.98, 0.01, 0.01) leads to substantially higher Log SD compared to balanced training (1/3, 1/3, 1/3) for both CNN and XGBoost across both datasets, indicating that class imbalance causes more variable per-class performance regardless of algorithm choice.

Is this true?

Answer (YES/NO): YES